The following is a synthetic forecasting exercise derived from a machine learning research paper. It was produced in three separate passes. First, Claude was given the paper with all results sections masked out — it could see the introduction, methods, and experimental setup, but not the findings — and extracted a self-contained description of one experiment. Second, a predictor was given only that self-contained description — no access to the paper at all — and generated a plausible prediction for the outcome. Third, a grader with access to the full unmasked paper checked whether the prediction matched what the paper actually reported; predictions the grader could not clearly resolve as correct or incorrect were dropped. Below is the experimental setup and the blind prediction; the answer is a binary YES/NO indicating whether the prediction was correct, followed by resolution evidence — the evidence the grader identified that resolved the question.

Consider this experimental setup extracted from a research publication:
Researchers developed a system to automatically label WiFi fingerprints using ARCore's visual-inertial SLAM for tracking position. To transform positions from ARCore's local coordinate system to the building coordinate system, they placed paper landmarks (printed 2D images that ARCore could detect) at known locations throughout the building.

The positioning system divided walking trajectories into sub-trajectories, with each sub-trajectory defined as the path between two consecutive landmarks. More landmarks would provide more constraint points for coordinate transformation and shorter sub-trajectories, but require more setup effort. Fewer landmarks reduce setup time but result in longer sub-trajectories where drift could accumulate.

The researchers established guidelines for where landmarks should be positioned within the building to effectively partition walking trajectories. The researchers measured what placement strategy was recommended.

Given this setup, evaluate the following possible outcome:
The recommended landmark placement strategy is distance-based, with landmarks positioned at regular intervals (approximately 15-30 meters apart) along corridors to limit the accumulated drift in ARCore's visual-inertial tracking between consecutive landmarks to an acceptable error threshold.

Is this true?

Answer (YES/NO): NO